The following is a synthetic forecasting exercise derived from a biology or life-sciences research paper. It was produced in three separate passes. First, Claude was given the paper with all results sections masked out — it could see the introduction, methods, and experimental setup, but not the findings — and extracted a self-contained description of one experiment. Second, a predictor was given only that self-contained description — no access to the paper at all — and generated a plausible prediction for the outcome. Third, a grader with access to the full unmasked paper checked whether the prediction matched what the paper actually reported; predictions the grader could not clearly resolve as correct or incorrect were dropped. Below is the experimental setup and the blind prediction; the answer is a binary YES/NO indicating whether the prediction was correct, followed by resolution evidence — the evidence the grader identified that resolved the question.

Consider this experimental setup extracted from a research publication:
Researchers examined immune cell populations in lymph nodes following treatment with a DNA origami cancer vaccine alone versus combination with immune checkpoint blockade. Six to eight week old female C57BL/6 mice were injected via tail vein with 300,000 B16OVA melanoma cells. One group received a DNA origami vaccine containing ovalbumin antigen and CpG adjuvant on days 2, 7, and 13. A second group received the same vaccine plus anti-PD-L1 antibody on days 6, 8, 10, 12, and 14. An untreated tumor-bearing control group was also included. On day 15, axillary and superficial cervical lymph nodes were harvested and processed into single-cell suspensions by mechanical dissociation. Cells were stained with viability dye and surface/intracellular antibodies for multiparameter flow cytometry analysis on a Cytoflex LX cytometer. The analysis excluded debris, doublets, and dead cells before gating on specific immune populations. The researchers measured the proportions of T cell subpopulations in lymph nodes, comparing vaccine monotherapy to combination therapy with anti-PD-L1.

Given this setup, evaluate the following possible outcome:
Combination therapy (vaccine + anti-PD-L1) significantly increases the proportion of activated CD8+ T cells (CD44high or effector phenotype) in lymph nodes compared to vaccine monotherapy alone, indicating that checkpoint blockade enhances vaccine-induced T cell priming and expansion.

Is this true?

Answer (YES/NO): YES